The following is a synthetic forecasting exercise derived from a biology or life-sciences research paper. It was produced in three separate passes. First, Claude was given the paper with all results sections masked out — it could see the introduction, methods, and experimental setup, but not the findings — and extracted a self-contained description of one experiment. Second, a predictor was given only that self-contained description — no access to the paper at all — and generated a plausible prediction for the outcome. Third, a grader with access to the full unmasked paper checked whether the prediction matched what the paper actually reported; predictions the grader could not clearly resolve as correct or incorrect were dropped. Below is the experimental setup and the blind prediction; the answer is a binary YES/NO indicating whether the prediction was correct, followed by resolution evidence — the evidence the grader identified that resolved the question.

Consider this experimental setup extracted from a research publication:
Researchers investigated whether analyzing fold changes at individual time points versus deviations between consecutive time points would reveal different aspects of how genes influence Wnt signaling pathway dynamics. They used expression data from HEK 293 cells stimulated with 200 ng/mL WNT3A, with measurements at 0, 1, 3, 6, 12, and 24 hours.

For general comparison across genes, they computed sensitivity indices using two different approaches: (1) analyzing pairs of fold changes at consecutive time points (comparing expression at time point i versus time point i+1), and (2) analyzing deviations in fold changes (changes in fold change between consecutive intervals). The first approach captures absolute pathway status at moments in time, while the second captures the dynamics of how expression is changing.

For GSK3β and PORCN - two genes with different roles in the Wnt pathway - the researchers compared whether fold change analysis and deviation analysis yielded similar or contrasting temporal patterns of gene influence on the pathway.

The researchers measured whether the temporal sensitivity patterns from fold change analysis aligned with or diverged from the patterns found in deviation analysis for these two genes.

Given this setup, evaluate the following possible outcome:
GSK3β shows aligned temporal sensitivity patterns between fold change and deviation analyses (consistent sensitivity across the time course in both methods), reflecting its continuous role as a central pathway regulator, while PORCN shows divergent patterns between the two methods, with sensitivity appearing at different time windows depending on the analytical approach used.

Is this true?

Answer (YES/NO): NO